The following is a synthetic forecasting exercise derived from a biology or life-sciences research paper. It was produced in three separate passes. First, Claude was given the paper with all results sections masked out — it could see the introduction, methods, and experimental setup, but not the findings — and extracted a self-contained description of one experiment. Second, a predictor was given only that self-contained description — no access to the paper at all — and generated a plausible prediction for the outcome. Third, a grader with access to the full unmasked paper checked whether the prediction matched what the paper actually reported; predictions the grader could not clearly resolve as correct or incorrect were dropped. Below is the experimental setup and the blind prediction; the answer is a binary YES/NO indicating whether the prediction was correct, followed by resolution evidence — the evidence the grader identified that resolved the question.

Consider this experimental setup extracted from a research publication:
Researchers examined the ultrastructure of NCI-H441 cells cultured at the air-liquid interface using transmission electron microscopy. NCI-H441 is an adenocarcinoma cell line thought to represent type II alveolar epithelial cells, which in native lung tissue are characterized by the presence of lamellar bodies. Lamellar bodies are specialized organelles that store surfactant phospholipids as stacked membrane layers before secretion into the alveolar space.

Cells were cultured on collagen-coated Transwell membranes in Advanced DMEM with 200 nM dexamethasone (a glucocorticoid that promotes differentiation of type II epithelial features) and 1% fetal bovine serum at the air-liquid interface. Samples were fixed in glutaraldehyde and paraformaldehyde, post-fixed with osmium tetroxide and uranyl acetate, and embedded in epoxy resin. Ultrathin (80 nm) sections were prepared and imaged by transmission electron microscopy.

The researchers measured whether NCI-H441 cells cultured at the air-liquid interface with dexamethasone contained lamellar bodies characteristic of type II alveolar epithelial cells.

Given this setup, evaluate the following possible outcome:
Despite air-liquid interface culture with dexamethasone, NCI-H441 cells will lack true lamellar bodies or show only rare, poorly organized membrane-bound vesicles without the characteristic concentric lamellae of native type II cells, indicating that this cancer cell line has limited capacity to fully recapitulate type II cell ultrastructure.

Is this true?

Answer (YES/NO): NO